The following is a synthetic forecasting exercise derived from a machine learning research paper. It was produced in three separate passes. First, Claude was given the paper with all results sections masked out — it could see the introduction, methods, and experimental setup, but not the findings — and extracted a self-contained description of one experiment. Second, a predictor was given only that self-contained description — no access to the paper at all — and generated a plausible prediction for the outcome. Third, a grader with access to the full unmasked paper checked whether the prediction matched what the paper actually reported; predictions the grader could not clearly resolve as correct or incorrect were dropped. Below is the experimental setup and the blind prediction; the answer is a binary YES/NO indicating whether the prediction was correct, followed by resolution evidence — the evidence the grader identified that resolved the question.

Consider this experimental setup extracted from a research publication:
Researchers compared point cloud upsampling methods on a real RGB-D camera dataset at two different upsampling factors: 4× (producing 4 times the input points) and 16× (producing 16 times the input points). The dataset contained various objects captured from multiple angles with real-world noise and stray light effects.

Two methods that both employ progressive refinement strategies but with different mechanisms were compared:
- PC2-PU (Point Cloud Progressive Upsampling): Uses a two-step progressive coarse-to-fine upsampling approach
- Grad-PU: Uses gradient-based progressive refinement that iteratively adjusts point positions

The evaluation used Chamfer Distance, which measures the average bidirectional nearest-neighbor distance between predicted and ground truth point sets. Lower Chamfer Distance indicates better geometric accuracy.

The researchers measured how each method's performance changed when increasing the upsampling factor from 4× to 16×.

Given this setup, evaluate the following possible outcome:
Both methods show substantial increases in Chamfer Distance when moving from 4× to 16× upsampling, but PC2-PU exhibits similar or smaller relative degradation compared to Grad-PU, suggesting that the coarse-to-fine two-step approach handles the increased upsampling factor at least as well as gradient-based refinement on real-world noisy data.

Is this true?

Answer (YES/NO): NO